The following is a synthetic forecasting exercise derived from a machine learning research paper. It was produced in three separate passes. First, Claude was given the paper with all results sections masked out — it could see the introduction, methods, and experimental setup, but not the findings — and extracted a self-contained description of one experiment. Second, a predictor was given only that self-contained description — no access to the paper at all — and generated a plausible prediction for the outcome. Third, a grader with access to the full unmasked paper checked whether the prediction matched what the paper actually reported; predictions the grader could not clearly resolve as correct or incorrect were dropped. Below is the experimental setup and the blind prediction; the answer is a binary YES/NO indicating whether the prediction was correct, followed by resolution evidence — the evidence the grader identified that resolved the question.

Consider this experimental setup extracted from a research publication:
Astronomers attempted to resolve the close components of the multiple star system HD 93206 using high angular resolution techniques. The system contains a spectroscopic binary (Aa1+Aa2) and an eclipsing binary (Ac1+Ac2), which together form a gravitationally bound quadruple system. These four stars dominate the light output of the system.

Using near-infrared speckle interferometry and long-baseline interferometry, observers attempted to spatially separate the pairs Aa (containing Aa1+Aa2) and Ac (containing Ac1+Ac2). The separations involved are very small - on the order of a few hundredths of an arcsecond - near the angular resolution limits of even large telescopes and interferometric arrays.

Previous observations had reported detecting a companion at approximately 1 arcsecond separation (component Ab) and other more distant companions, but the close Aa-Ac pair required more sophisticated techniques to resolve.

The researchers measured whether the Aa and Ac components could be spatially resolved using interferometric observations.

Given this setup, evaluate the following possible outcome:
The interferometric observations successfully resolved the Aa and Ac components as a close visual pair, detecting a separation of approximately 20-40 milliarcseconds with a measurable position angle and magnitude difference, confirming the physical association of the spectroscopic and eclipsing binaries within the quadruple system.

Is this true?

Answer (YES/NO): YES